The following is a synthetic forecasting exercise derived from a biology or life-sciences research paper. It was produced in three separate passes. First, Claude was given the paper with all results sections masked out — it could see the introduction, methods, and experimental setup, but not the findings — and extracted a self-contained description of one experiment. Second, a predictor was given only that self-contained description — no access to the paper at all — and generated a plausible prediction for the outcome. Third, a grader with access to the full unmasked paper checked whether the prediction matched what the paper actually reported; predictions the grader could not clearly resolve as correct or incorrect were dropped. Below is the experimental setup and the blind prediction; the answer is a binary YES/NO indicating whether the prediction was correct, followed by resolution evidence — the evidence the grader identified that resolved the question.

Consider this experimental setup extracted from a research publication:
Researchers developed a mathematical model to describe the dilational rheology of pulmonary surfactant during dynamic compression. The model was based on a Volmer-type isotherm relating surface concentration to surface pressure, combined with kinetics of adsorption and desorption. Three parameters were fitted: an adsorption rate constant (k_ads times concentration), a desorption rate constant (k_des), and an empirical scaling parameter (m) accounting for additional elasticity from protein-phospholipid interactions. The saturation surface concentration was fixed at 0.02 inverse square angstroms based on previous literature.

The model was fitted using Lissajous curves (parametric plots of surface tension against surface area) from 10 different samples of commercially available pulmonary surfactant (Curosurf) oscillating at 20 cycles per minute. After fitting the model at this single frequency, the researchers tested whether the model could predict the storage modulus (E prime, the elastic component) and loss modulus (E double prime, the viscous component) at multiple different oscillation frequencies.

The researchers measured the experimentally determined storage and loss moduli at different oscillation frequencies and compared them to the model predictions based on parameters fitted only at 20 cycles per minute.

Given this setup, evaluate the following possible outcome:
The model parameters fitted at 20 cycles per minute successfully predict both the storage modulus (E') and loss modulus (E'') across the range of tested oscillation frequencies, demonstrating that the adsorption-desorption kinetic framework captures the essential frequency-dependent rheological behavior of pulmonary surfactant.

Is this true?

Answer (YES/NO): NO